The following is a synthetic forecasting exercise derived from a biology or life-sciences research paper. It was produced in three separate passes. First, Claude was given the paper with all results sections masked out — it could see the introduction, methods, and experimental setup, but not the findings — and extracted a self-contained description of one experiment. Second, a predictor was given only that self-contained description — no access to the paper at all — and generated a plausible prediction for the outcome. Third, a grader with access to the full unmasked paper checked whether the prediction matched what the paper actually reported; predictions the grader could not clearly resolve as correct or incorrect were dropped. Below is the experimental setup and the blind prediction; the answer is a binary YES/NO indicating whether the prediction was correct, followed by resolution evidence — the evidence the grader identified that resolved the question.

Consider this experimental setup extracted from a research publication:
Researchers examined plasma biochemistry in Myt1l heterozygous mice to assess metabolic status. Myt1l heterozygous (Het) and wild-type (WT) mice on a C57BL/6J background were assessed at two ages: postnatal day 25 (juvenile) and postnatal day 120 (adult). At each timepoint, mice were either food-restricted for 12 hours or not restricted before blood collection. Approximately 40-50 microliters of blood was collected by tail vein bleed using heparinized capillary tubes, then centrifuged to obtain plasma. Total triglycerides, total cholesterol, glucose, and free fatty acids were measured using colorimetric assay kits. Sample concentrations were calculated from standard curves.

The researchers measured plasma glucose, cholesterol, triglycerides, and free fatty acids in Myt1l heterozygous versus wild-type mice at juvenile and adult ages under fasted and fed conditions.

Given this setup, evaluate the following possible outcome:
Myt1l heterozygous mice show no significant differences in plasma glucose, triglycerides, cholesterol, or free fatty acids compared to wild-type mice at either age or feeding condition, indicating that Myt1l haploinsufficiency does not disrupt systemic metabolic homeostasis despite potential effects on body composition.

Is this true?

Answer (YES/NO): YES